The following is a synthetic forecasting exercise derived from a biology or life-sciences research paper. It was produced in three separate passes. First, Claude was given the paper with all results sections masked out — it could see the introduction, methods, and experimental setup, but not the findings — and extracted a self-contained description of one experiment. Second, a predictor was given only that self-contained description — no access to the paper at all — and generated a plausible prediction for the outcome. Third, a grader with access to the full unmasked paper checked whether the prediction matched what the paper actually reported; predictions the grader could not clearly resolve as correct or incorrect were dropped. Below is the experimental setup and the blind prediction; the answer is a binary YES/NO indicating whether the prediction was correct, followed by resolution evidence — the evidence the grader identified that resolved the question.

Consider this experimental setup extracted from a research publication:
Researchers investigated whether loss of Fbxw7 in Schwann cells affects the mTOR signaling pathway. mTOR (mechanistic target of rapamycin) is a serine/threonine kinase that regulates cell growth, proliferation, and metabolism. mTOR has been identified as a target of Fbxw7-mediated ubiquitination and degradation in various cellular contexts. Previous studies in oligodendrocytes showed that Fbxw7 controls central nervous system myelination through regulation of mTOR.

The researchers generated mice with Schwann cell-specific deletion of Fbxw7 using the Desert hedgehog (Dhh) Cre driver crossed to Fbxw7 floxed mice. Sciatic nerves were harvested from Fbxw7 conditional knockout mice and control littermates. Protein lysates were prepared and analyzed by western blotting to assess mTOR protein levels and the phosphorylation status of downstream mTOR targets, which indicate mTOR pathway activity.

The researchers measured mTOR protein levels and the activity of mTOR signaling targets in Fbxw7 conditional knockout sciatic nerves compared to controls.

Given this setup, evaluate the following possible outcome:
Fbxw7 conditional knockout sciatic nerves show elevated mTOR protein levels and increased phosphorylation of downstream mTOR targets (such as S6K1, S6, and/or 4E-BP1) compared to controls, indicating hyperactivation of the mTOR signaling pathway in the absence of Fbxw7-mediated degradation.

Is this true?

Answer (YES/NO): NO